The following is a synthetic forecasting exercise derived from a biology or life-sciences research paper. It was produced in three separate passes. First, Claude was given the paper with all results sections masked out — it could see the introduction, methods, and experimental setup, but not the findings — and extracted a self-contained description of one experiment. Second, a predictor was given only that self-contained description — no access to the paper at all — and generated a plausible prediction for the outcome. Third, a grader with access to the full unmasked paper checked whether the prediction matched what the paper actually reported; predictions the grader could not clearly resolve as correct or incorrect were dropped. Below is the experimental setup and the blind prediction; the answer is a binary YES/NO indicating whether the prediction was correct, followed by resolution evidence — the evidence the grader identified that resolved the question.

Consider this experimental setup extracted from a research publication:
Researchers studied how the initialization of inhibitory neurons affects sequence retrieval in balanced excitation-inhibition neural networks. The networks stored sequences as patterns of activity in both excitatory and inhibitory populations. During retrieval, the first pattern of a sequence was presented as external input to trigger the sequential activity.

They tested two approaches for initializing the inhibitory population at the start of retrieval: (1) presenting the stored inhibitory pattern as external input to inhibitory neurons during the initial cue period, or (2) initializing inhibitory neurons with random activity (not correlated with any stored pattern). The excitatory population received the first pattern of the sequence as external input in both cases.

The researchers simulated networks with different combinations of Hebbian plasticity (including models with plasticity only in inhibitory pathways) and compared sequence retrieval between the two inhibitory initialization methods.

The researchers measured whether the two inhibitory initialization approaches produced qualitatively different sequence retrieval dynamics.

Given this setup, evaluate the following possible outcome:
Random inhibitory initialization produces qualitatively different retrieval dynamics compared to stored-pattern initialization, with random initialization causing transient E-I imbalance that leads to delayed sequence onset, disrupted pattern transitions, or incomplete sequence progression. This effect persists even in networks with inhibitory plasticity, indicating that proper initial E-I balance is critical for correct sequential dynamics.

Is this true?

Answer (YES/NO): NO